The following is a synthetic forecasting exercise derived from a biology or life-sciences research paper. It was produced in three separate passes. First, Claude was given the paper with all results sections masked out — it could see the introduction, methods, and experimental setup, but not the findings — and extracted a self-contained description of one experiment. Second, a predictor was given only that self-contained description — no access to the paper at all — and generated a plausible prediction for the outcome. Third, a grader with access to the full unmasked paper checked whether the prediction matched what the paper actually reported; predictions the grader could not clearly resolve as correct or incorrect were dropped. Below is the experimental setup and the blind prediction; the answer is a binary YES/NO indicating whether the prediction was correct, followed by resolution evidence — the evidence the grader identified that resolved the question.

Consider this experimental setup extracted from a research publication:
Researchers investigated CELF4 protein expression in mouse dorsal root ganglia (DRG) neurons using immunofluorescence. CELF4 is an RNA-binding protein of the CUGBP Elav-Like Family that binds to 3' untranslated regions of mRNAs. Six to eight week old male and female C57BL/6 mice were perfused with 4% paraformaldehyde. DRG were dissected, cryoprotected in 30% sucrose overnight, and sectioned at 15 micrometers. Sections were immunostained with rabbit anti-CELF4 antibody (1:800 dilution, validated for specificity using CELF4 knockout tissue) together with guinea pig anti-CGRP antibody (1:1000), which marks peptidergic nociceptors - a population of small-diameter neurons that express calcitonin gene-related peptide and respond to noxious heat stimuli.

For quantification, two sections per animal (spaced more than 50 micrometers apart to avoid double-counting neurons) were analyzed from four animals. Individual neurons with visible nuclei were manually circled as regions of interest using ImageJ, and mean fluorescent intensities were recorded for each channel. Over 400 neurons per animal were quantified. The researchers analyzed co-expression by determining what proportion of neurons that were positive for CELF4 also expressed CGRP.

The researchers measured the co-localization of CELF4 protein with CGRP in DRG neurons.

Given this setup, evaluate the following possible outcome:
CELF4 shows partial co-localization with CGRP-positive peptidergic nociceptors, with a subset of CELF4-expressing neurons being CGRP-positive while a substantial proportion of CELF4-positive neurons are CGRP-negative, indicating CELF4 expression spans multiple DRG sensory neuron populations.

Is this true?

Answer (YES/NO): YES